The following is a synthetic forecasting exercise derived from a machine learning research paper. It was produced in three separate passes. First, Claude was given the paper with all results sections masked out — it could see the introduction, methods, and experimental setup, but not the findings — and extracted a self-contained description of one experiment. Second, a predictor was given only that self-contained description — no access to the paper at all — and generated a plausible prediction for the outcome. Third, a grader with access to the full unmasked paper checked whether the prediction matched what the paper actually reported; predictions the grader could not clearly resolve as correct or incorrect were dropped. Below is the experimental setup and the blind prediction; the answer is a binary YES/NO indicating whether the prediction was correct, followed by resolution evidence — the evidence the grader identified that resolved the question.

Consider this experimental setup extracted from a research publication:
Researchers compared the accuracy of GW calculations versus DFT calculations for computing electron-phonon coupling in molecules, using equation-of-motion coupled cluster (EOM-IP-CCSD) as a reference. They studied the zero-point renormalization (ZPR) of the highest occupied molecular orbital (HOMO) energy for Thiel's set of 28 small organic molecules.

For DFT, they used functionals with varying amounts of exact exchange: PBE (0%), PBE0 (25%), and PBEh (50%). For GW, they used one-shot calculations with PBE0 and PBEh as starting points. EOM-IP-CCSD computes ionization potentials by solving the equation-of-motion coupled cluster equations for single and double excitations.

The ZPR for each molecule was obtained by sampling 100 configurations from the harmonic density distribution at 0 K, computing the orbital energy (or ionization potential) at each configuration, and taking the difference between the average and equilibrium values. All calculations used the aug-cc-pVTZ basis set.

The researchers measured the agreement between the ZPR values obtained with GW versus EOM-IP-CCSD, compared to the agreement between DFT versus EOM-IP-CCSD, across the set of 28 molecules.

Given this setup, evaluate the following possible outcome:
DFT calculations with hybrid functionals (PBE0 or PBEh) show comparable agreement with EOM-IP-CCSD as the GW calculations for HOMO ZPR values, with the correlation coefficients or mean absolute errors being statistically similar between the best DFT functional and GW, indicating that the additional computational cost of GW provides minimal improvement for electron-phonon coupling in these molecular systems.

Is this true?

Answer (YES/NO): NO